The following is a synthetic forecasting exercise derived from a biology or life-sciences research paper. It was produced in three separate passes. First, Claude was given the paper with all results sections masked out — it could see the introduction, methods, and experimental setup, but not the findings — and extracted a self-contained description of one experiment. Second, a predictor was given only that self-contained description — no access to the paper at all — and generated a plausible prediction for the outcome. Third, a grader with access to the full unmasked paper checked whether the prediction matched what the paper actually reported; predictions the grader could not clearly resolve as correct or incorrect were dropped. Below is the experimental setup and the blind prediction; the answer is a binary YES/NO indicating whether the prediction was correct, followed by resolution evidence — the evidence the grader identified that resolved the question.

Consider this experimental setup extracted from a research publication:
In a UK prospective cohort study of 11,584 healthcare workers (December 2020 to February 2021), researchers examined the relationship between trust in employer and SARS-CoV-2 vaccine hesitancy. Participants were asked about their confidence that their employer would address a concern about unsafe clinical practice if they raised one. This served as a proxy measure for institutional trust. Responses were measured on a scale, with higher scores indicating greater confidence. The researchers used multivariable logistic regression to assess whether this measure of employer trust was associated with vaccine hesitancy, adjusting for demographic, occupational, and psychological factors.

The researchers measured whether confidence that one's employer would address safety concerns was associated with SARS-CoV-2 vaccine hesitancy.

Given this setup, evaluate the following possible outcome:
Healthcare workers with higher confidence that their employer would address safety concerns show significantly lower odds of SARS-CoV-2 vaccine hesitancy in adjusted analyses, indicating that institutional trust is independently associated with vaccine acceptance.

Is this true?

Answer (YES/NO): YES